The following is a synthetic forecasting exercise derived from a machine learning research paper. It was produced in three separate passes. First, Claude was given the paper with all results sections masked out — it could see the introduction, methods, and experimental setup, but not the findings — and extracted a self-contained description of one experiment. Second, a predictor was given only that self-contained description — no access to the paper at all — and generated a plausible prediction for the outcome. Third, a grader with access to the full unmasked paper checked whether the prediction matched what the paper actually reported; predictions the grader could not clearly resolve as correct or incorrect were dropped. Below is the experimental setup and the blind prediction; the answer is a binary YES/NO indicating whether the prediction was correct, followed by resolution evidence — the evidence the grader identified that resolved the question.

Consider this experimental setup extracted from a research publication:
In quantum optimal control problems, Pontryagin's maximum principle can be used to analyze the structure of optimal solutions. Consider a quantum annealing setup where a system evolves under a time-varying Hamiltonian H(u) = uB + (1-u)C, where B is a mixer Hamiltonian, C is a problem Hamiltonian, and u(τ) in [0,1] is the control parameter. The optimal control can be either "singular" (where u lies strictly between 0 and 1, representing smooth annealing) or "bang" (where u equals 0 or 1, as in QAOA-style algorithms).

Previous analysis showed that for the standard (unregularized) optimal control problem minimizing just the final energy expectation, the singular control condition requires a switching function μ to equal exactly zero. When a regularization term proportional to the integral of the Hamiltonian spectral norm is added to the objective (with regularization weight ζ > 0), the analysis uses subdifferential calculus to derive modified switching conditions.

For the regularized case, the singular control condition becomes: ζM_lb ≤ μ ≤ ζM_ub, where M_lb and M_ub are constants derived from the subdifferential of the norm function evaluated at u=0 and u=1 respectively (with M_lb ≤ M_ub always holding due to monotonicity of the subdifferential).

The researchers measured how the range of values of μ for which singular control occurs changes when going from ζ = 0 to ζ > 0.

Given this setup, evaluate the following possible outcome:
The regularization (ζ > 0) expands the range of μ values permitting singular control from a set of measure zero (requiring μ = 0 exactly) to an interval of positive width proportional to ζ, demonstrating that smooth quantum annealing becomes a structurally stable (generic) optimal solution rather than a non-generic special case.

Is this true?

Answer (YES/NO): YES